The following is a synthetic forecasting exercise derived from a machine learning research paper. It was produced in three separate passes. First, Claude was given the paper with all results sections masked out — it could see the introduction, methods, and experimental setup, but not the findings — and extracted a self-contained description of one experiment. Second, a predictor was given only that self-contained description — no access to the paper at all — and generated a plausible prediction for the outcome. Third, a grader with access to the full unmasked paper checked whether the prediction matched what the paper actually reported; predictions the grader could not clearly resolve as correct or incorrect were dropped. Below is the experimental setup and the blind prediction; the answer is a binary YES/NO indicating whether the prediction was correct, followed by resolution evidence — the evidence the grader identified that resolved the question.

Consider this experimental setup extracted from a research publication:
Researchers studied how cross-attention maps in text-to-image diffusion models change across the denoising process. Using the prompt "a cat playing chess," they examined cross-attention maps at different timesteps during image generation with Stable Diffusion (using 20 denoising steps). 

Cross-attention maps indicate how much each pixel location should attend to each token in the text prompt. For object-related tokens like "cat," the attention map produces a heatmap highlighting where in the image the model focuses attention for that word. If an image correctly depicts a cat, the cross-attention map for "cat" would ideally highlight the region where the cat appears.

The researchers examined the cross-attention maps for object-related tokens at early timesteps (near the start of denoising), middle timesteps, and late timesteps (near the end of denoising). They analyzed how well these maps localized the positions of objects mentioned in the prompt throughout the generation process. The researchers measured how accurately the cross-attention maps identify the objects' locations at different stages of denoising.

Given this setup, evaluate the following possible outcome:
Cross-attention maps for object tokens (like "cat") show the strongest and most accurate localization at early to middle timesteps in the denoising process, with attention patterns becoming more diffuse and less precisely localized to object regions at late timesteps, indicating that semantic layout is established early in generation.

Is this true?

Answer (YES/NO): NO